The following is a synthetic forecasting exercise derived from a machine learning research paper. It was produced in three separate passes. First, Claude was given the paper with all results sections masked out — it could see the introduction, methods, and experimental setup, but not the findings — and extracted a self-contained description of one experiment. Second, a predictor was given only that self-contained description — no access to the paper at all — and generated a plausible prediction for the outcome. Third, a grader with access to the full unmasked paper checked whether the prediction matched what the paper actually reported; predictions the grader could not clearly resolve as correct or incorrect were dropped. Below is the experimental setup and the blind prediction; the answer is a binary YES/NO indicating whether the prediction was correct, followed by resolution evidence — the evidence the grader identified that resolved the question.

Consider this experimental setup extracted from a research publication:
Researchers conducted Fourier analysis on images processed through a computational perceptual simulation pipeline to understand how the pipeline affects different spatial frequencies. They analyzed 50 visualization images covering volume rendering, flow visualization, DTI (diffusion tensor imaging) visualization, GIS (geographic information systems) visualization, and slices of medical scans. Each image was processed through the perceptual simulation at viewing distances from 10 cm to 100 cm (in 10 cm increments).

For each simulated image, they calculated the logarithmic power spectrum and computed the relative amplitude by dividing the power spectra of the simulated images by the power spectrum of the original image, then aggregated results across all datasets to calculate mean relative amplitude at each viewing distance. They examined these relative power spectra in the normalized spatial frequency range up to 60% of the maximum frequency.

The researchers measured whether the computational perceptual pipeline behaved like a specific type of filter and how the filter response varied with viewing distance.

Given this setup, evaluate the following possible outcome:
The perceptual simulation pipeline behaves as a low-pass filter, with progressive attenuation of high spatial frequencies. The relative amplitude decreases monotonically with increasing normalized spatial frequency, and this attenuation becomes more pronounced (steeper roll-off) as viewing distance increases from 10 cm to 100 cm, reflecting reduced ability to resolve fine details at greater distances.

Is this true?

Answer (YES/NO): NO